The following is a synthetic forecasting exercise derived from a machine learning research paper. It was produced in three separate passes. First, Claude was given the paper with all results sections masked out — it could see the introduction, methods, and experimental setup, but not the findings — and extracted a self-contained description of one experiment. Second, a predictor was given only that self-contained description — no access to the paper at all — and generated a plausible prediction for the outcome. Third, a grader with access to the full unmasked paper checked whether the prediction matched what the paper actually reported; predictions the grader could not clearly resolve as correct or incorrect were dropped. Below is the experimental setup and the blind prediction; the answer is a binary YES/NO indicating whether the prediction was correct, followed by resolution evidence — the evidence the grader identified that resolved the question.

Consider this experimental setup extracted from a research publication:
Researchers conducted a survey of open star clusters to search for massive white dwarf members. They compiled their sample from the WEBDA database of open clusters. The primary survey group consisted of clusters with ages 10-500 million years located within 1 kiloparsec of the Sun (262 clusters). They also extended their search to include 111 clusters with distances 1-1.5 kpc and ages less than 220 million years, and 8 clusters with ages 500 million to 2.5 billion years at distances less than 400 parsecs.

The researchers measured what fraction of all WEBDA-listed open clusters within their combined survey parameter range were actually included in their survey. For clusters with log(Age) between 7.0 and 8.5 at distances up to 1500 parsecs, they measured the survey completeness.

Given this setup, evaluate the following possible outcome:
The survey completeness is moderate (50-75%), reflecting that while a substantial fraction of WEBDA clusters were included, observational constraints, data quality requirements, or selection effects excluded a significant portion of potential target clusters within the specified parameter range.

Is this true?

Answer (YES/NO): NO